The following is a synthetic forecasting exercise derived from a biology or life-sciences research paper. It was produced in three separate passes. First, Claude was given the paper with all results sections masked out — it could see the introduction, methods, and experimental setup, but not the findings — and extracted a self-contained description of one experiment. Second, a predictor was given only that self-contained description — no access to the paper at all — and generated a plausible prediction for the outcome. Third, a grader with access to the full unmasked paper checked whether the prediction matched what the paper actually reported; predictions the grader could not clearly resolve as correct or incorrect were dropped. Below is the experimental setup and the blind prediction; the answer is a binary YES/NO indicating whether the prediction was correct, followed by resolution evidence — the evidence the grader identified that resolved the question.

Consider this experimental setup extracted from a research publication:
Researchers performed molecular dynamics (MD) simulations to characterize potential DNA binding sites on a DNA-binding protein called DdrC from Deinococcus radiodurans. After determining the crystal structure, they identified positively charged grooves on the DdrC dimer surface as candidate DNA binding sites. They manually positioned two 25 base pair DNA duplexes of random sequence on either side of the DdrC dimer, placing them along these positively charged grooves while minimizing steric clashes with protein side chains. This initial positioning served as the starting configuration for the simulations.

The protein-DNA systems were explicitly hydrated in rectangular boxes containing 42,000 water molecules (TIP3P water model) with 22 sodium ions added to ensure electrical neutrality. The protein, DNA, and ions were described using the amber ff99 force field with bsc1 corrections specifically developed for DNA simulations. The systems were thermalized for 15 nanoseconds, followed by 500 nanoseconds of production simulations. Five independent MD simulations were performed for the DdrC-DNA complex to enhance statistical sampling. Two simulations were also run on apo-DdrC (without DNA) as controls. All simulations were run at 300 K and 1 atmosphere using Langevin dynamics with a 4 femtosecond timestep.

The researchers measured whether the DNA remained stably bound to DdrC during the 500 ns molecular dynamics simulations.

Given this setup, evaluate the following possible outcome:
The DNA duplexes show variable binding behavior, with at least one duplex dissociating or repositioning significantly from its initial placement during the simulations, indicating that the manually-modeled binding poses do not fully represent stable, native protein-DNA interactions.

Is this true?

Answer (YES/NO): NO